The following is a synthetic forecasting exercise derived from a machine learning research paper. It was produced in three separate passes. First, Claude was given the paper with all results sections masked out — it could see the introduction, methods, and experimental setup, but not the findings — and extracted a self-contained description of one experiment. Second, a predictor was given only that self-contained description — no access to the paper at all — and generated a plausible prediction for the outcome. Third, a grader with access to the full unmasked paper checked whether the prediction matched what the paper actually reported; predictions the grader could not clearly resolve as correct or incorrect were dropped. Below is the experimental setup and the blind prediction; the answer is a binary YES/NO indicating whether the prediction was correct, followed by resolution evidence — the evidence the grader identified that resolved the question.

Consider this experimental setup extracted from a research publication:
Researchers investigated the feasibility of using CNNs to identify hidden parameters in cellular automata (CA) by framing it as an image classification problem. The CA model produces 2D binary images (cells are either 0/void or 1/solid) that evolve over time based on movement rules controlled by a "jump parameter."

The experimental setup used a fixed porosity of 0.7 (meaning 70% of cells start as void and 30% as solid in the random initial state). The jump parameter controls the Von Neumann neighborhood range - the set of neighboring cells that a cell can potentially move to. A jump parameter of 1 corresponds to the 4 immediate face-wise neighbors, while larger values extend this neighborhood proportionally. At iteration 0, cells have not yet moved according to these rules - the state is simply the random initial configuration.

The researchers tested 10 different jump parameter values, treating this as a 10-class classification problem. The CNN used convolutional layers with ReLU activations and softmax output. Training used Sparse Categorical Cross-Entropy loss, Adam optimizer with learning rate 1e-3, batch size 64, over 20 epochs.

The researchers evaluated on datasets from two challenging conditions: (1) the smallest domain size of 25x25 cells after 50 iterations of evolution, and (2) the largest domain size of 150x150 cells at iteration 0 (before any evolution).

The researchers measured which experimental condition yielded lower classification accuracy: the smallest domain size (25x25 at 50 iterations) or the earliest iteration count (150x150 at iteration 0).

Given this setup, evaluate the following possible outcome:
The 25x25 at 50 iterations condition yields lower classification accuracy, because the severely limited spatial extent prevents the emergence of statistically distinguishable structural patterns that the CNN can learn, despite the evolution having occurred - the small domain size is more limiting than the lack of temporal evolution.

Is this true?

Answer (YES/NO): NO